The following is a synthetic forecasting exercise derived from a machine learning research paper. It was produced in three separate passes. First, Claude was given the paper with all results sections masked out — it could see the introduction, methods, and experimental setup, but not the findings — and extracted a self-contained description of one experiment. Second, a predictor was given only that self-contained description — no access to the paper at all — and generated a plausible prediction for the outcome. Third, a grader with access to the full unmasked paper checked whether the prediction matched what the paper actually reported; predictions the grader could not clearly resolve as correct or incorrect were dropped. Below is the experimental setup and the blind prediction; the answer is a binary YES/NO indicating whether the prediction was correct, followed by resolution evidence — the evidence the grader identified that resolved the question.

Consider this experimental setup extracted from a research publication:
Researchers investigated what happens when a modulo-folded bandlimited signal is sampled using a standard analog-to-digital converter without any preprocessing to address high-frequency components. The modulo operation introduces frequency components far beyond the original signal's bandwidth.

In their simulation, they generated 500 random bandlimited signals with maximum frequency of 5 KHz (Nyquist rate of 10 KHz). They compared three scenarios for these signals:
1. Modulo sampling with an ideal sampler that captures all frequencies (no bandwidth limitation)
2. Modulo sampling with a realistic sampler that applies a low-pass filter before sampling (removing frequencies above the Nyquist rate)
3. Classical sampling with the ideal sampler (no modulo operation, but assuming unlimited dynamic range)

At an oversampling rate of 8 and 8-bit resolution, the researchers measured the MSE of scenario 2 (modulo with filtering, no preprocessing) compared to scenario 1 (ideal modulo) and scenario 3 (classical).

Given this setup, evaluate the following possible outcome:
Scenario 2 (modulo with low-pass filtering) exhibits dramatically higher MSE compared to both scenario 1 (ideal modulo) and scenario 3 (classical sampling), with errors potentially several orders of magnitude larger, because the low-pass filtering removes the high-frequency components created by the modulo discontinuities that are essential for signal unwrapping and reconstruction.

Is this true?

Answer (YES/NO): YES